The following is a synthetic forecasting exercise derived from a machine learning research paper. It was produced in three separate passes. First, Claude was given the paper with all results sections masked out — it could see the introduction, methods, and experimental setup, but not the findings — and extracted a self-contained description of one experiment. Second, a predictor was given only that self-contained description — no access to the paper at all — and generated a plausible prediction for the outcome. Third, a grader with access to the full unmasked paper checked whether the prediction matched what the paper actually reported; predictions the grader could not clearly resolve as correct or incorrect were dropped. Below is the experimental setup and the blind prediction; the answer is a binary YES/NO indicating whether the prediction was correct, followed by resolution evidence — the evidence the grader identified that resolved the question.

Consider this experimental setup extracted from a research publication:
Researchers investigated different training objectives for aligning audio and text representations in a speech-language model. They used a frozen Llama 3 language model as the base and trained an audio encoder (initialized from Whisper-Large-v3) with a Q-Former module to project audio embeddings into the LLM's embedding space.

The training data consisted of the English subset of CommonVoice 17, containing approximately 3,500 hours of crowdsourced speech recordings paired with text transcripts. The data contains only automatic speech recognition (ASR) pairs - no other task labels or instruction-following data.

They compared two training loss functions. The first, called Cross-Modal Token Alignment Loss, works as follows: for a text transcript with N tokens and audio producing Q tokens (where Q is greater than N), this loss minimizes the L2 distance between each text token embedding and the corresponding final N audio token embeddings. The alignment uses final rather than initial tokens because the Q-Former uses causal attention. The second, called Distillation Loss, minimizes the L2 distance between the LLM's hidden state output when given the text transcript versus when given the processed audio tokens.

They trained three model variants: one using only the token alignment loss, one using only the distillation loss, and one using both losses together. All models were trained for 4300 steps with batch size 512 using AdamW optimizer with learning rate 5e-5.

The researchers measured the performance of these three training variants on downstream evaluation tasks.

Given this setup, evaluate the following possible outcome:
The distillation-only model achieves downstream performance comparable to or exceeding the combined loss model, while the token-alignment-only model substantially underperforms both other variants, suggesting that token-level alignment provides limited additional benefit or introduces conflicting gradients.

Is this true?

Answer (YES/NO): NO